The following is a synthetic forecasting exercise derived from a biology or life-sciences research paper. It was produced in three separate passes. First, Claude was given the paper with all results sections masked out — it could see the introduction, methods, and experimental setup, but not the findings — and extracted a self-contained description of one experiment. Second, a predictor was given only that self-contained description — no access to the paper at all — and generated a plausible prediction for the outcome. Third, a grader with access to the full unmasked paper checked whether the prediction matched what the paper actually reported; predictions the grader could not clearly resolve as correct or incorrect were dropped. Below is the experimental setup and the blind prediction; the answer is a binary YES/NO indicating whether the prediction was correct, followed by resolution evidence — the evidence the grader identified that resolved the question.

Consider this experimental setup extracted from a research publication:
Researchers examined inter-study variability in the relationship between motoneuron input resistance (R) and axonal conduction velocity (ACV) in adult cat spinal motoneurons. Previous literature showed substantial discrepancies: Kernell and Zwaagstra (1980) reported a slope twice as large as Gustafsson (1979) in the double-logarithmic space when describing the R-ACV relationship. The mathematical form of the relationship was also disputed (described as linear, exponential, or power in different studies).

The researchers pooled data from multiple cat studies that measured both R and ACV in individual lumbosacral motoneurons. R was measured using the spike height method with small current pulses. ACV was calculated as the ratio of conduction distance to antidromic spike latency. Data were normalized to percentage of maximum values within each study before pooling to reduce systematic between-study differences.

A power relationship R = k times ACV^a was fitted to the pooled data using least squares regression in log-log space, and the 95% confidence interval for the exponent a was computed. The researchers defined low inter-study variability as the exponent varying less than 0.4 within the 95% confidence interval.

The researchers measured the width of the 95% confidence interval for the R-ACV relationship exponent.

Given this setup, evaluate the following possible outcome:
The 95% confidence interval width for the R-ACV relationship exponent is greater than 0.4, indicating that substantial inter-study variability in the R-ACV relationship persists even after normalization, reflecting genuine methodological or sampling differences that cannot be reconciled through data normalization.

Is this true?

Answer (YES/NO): NO